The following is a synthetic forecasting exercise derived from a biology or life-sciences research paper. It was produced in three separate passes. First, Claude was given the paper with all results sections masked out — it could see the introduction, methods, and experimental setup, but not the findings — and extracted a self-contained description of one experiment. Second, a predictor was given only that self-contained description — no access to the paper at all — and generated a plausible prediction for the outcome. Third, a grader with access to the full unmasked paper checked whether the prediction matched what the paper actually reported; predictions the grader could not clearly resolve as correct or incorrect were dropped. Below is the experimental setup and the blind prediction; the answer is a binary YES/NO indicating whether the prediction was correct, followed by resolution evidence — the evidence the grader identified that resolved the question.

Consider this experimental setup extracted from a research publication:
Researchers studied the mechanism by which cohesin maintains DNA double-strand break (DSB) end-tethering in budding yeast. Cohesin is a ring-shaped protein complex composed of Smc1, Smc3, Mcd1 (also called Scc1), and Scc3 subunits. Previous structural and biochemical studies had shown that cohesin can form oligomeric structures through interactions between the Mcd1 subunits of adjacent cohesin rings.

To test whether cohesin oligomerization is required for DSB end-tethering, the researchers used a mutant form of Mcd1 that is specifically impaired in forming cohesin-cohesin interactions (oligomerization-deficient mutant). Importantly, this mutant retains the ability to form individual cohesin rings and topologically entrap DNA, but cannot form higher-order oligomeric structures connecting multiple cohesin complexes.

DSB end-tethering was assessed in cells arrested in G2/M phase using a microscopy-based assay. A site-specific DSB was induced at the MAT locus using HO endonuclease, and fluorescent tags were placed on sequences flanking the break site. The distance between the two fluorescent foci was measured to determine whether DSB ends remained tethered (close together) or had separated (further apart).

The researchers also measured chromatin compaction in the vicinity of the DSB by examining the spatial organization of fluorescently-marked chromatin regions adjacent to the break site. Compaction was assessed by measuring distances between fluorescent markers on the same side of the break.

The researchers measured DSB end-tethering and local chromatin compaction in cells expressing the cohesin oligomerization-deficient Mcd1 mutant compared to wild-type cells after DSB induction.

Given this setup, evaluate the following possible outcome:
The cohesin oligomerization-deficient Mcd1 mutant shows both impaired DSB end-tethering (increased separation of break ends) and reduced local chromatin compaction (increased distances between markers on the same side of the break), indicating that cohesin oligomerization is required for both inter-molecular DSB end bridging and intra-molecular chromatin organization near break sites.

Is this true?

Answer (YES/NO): NO